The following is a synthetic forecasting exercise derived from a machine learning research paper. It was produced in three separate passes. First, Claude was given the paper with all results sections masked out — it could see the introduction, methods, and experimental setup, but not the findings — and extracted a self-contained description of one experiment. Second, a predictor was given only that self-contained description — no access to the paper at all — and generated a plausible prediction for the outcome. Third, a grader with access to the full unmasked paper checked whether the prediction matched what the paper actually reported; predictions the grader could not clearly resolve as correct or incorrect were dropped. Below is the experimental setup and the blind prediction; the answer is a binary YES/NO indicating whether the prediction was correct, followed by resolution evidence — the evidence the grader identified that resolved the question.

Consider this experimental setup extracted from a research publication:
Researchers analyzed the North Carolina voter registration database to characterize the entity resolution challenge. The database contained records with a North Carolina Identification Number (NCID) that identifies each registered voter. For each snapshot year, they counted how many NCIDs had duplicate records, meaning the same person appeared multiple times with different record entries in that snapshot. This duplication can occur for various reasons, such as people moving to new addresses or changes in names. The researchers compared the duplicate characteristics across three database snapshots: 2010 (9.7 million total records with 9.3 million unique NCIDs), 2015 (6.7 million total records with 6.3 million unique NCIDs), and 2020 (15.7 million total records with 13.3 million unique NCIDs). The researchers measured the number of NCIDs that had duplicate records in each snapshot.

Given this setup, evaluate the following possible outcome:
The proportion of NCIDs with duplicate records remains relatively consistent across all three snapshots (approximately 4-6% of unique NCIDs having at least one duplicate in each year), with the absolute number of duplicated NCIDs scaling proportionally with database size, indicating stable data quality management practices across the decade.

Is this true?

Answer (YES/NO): NO